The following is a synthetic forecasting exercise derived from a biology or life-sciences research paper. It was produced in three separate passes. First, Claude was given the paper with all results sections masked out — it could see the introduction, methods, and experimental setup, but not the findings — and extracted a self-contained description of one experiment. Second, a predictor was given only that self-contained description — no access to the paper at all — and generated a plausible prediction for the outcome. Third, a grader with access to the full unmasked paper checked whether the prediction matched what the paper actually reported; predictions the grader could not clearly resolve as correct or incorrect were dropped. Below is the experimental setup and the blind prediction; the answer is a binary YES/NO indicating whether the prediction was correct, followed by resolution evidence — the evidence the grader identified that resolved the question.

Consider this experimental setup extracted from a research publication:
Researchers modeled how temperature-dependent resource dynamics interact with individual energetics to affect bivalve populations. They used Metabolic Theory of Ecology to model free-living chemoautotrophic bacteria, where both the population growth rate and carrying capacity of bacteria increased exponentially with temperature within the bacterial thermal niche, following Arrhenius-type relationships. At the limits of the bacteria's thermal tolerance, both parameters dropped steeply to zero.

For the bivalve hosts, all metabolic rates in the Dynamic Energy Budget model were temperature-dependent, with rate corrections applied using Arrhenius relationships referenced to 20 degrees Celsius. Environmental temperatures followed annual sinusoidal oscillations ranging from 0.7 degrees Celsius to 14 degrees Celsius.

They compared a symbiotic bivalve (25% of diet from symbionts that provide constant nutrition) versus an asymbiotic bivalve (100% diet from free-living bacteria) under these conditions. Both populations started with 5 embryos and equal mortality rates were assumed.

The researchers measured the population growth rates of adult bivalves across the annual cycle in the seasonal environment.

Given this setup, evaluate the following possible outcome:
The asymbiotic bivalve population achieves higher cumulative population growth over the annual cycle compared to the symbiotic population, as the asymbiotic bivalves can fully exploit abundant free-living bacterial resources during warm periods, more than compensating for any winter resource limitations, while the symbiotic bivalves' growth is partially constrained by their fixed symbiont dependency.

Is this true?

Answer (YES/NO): NO